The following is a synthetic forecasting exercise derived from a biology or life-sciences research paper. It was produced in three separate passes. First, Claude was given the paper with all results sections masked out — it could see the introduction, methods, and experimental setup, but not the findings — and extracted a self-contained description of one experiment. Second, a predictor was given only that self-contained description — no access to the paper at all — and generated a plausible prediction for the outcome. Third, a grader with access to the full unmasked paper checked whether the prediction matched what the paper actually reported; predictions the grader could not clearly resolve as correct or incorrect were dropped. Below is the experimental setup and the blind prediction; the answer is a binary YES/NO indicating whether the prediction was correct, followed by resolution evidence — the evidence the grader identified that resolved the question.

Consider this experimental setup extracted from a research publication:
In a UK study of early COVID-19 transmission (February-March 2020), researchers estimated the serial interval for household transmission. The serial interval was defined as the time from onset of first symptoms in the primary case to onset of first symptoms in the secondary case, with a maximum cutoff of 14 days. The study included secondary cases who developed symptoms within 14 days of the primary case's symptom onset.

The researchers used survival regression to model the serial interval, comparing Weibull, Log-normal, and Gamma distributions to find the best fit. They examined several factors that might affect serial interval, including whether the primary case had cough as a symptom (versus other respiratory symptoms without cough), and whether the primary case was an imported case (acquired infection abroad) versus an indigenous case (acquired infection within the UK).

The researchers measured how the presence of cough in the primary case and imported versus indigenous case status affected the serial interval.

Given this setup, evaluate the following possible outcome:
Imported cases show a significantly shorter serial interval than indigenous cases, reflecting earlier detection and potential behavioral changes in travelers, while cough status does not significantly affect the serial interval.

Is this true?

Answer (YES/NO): NO